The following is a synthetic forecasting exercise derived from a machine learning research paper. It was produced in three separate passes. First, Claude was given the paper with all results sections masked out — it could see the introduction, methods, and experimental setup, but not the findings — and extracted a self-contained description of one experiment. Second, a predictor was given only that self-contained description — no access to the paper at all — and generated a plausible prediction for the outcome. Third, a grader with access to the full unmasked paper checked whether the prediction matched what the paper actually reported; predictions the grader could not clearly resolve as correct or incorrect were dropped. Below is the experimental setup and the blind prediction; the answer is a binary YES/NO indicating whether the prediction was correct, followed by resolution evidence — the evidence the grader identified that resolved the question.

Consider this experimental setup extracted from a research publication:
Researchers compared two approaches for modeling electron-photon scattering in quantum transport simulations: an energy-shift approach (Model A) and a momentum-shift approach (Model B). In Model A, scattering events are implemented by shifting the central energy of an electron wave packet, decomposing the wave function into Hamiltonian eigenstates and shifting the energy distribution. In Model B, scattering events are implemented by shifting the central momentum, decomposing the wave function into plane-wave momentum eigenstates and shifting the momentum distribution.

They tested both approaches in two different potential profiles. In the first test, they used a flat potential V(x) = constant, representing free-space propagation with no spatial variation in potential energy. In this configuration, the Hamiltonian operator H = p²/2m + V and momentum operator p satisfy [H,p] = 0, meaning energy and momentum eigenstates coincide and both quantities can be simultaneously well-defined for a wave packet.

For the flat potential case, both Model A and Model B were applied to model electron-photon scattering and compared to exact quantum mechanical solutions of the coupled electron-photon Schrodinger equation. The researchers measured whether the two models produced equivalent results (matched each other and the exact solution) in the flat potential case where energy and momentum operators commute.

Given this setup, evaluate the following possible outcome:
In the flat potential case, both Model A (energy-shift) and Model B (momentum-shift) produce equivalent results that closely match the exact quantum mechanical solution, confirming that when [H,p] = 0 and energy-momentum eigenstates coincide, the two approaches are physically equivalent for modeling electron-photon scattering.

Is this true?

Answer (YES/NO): NO